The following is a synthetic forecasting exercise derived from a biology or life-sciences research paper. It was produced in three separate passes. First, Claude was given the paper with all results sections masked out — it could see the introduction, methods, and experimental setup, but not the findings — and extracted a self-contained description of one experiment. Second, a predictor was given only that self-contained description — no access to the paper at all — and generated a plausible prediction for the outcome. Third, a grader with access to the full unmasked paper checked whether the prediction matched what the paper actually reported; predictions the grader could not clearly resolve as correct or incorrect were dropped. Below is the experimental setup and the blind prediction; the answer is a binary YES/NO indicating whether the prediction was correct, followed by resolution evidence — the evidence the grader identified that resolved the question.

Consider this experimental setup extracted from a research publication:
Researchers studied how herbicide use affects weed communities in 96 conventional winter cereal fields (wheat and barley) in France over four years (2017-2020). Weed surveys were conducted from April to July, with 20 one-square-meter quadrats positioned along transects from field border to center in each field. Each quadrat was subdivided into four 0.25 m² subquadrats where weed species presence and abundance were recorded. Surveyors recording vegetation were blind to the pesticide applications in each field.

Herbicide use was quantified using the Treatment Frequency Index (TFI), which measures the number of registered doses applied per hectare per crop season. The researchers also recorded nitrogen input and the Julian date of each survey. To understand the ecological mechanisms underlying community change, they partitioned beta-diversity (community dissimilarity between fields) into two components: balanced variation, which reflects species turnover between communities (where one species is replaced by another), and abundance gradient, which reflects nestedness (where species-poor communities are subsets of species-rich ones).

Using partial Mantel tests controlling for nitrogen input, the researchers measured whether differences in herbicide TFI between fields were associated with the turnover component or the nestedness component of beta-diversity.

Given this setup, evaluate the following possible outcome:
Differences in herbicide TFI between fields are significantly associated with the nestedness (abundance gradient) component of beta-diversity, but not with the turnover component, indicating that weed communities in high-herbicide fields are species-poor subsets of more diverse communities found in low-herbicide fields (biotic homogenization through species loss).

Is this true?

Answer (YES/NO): NO